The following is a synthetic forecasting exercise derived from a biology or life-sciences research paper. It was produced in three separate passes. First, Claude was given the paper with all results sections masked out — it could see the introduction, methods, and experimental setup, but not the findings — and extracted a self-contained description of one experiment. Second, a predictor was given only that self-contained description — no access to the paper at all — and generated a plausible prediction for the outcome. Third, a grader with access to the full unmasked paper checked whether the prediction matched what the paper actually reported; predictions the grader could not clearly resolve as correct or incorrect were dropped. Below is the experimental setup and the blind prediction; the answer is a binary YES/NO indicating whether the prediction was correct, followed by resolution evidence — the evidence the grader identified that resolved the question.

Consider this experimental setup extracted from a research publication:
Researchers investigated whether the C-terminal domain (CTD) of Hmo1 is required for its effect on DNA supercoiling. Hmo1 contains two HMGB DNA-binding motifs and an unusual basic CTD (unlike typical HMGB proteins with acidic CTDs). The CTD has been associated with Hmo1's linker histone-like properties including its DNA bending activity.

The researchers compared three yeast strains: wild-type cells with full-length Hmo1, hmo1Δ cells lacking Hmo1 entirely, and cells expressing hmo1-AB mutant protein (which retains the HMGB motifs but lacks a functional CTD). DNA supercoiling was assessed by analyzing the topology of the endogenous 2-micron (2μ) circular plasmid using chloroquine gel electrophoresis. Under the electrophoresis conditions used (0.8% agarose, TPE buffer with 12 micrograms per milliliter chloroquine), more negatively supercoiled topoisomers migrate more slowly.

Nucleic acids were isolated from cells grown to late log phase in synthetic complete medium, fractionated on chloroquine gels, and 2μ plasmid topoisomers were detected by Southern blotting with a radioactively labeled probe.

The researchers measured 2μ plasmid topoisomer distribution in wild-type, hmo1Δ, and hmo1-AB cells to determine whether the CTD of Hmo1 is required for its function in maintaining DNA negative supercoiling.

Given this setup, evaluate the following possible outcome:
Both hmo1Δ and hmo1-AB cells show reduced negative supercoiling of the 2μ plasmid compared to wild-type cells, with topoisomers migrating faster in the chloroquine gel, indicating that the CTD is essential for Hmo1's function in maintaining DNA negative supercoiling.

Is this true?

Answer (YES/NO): NO